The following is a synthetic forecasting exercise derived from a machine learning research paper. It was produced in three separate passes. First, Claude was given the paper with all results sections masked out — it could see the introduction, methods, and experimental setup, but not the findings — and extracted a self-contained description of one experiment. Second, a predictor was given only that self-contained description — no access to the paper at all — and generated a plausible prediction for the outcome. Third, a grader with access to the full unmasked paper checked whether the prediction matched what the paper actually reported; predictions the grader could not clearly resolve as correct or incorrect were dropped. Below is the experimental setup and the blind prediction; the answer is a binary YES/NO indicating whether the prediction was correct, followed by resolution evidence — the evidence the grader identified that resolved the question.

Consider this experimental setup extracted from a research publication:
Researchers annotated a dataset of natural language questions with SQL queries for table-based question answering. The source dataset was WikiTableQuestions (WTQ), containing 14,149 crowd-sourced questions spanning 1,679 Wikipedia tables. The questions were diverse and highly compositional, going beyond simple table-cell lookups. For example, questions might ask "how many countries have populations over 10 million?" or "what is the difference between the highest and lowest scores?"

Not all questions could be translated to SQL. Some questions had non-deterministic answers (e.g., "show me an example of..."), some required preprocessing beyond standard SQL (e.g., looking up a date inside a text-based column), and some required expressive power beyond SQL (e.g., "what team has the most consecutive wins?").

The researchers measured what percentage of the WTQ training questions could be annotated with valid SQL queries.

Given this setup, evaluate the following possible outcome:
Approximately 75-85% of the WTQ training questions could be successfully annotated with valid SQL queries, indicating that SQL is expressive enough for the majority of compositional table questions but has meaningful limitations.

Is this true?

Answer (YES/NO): YES